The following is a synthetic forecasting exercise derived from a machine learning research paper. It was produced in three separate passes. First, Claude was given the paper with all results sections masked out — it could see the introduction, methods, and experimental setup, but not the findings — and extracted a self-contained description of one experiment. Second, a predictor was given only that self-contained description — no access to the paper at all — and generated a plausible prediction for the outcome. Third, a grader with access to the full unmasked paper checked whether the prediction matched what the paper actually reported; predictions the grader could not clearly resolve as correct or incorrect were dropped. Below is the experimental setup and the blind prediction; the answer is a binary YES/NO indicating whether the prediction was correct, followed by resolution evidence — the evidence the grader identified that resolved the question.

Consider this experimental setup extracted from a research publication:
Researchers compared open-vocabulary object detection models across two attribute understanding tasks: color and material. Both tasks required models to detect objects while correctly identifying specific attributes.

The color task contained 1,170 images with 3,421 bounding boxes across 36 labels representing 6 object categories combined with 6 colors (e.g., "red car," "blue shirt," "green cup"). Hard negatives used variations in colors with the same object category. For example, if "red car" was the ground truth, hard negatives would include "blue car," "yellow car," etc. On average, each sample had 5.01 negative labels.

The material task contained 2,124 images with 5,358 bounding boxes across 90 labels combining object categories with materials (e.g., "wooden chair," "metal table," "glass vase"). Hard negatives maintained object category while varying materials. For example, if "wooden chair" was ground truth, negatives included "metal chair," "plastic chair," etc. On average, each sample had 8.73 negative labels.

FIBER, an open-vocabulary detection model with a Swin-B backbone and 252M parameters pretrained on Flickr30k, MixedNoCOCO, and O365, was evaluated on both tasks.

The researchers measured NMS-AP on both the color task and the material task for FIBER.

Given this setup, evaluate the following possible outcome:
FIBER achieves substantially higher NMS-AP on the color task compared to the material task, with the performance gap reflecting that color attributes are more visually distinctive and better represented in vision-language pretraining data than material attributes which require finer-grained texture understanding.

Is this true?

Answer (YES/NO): NO